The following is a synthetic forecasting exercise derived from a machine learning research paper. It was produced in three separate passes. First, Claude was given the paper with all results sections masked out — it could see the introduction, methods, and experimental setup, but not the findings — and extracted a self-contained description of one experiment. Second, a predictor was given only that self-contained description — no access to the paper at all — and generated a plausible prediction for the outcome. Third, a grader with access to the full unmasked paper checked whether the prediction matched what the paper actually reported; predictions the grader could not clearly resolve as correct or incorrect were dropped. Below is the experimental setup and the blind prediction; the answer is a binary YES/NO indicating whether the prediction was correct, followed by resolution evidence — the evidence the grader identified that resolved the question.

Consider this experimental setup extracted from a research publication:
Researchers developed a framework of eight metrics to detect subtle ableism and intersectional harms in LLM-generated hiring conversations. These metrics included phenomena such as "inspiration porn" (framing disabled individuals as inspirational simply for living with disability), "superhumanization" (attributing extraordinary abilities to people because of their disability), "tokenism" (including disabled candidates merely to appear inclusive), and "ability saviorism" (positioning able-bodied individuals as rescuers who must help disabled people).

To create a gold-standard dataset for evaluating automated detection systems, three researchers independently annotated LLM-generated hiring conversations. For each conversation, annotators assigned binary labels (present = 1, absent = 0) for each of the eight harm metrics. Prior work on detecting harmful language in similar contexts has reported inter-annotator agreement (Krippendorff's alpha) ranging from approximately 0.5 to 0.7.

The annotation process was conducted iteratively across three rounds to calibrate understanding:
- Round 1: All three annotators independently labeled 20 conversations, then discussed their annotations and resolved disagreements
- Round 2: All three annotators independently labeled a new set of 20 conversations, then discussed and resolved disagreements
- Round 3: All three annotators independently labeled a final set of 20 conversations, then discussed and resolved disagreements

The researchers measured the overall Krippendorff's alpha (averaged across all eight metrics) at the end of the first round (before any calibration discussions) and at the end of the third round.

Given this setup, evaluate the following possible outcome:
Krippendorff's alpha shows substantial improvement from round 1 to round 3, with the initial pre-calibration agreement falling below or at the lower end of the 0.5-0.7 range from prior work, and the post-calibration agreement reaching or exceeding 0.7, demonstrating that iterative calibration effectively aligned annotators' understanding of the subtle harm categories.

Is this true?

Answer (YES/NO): YES